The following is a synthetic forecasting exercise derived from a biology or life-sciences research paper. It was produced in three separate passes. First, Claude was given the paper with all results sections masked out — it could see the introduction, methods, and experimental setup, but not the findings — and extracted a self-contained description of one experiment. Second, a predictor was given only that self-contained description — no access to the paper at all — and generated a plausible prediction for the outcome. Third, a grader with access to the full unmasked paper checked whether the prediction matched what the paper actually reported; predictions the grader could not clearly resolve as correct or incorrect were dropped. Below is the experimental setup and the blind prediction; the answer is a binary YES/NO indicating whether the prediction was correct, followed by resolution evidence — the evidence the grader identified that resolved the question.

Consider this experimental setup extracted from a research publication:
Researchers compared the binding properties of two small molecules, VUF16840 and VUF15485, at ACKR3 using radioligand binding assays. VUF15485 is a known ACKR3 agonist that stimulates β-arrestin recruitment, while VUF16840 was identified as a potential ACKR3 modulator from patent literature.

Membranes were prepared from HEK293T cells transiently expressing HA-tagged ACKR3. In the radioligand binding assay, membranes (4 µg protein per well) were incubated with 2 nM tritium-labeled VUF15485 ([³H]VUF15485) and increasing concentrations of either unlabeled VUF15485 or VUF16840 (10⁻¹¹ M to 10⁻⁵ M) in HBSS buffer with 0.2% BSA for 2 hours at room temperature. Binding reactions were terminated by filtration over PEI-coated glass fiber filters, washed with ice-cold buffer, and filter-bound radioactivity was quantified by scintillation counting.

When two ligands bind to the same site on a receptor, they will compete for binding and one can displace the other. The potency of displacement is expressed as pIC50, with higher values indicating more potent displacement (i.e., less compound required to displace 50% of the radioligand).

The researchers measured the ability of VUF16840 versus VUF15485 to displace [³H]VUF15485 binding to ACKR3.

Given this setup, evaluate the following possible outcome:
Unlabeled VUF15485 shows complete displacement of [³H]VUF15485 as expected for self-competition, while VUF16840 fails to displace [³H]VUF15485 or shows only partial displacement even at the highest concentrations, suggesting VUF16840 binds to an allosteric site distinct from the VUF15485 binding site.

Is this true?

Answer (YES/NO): NO